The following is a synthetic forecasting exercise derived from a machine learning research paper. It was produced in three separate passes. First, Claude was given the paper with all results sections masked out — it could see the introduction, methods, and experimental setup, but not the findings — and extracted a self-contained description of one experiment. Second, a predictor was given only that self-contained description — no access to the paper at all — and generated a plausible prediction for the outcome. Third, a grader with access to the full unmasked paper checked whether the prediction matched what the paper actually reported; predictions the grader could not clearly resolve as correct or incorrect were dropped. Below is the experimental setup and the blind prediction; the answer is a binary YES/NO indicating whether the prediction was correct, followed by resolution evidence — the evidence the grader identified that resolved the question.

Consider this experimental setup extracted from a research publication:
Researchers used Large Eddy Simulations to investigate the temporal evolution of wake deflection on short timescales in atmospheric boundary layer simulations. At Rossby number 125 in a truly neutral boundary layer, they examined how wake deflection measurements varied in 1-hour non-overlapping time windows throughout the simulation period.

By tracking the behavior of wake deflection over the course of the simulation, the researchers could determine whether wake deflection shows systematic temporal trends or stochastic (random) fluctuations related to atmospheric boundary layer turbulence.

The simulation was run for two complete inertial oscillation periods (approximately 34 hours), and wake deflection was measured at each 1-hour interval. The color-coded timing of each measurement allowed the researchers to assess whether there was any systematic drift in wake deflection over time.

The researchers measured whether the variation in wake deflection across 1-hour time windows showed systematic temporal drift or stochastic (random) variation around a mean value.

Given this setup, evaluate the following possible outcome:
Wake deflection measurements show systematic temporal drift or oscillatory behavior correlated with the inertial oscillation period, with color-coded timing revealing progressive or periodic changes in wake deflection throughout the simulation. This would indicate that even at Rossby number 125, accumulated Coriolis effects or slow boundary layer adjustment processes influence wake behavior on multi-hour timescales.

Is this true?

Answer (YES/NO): NO